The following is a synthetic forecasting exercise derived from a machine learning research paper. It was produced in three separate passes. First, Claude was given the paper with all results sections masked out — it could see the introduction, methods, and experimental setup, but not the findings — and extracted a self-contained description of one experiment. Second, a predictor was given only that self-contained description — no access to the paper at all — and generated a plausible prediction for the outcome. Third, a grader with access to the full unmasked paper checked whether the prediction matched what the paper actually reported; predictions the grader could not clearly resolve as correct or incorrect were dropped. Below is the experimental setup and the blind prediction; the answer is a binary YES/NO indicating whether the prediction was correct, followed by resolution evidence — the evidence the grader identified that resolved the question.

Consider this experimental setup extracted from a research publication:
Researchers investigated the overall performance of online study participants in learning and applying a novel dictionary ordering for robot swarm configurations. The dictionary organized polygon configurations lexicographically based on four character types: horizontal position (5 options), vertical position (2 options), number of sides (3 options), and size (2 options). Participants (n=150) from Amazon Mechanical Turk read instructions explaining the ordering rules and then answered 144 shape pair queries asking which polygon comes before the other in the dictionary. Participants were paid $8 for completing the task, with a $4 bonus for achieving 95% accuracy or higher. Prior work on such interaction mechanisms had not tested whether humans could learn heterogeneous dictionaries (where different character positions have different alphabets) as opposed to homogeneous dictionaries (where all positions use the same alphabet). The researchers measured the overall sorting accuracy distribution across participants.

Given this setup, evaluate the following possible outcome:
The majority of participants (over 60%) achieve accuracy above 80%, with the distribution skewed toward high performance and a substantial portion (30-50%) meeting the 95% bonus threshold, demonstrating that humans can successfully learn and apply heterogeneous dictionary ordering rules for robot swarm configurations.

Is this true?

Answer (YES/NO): NO